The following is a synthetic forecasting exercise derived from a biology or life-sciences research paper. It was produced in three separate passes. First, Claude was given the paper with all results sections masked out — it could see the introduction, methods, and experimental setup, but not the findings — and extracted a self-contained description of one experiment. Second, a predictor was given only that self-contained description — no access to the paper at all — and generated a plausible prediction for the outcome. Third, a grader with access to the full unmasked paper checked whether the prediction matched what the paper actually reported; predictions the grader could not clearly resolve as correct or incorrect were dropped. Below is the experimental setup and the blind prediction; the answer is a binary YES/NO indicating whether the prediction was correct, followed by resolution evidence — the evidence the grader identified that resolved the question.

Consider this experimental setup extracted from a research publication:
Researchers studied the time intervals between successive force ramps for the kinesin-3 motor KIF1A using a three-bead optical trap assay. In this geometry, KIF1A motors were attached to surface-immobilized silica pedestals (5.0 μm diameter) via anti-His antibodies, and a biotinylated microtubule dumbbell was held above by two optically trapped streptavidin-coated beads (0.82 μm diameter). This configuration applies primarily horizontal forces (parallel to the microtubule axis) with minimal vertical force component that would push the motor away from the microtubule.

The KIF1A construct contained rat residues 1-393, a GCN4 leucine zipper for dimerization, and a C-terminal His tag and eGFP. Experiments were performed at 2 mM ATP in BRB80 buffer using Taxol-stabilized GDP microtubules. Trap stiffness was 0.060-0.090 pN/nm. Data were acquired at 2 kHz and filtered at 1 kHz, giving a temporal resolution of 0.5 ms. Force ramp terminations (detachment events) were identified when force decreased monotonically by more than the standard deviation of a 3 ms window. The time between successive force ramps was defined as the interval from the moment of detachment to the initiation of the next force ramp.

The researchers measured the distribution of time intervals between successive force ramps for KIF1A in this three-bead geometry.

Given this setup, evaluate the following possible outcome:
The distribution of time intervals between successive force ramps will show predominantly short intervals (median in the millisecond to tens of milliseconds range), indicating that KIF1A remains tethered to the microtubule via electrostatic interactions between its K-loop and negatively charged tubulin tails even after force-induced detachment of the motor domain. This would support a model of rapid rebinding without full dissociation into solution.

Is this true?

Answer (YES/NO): NO